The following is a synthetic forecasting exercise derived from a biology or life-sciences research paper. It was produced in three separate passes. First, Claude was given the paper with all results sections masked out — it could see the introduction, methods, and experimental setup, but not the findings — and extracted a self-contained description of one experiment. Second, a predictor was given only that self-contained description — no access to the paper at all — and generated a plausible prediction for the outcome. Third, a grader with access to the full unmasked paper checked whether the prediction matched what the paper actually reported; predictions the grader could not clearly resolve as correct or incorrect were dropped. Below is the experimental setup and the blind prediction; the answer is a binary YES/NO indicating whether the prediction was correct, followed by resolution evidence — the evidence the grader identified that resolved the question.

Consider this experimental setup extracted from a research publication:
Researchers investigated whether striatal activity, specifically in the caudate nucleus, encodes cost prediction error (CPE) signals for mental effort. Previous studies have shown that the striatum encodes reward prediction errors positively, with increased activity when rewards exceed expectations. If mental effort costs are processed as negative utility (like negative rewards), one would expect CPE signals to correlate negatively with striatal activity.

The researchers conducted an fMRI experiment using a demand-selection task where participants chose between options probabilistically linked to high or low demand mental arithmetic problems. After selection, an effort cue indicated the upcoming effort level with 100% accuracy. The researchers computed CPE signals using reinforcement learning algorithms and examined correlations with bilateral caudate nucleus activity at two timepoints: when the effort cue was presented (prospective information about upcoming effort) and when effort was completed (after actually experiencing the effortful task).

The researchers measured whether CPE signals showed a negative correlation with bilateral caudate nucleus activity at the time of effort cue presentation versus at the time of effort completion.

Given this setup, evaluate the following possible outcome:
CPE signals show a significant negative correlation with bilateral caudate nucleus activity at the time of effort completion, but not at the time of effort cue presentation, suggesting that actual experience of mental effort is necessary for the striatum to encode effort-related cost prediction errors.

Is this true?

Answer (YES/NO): YES